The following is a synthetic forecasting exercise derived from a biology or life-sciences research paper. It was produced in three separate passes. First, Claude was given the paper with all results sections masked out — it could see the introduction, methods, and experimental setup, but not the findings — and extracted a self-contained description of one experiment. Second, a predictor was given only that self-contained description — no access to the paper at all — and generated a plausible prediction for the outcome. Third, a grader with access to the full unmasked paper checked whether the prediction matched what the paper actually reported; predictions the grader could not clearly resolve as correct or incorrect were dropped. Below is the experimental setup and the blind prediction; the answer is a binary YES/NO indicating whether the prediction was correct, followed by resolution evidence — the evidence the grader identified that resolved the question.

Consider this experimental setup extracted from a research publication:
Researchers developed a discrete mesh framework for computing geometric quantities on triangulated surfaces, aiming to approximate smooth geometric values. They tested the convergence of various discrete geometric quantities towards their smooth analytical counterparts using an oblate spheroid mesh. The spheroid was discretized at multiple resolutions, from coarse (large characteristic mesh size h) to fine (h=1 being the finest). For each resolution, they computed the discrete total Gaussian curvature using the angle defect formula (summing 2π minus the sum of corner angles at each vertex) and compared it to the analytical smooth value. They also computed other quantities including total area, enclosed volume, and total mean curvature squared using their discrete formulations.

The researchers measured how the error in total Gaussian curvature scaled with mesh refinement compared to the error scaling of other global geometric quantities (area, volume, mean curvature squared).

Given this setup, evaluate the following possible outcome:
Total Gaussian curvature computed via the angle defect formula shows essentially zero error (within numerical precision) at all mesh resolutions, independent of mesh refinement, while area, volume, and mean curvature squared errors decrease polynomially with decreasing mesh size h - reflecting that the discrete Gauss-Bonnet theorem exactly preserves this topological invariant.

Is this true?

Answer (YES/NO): YES